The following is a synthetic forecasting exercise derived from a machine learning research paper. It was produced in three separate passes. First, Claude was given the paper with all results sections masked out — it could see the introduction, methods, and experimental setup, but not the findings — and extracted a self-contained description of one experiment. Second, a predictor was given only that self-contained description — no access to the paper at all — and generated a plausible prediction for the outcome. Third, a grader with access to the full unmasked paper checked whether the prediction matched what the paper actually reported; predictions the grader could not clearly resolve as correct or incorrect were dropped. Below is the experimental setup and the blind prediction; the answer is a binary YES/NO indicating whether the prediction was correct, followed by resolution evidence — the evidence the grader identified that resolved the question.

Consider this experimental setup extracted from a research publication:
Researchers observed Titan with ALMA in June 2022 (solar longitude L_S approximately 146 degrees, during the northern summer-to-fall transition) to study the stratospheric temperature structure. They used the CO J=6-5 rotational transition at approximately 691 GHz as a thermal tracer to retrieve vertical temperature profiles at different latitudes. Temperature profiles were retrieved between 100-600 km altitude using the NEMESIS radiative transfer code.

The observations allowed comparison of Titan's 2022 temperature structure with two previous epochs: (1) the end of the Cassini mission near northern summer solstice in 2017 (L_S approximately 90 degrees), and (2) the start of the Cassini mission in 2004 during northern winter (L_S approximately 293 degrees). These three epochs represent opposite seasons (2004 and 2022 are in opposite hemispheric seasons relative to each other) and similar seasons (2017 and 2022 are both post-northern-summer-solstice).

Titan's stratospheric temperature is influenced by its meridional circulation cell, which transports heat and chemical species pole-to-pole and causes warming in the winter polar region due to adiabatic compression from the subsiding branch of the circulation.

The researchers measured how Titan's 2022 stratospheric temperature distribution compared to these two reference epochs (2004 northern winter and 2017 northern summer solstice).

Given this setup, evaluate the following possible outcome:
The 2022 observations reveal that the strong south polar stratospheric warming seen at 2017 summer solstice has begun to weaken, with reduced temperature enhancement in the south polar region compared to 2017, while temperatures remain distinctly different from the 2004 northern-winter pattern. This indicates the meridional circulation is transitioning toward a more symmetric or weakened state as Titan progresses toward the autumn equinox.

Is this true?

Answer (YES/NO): NO